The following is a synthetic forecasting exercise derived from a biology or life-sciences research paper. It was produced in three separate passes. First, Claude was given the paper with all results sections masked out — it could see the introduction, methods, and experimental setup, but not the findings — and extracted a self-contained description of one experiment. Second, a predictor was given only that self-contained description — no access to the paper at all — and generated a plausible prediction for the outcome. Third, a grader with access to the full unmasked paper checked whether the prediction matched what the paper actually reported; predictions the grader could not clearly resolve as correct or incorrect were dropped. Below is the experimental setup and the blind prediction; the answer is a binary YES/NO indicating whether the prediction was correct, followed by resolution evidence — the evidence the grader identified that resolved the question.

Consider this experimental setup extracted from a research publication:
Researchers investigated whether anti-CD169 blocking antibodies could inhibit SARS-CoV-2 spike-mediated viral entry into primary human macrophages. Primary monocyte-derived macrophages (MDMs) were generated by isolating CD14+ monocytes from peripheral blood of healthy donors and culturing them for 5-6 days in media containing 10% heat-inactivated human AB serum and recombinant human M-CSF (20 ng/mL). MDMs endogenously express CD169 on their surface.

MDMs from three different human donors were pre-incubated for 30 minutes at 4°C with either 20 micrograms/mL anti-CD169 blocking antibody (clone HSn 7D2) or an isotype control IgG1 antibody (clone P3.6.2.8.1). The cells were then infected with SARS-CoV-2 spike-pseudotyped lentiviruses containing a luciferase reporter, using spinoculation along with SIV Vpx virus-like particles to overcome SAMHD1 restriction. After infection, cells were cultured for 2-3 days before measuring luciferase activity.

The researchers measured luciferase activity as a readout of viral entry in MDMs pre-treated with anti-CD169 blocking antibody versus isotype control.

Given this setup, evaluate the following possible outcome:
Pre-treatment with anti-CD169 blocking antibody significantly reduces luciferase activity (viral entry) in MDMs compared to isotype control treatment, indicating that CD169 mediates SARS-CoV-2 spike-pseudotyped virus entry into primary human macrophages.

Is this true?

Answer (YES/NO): YES